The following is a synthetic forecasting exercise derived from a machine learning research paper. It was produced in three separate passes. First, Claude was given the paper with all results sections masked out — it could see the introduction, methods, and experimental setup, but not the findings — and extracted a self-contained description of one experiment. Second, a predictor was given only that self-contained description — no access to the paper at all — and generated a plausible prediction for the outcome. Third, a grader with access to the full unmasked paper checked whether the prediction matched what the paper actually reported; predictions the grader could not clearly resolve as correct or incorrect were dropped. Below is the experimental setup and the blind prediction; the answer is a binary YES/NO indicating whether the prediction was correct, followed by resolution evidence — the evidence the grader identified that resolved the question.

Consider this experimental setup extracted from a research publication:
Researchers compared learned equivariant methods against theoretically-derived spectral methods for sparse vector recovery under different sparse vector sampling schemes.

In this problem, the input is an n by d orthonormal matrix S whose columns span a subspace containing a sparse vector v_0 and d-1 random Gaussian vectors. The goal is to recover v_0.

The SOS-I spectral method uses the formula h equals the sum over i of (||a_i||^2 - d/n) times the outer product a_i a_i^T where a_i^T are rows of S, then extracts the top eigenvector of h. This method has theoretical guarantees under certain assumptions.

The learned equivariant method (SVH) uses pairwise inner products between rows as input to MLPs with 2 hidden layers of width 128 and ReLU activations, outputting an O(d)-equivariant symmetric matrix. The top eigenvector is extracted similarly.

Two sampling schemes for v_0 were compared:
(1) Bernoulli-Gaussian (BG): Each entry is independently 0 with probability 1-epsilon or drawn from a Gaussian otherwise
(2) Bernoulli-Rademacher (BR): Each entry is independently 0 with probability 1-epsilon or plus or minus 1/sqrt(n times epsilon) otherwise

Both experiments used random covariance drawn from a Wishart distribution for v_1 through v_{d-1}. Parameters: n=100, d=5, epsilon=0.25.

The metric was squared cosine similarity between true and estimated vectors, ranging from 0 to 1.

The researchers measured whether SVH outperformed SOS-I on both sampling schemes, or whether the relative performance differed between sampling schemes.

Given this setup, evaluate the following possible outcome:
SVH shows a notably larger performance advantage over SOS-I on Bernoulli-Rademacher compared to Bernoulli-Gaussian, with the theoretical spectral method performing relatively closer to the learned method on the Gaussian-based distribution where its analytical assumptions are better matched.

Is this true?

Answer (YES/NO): NO